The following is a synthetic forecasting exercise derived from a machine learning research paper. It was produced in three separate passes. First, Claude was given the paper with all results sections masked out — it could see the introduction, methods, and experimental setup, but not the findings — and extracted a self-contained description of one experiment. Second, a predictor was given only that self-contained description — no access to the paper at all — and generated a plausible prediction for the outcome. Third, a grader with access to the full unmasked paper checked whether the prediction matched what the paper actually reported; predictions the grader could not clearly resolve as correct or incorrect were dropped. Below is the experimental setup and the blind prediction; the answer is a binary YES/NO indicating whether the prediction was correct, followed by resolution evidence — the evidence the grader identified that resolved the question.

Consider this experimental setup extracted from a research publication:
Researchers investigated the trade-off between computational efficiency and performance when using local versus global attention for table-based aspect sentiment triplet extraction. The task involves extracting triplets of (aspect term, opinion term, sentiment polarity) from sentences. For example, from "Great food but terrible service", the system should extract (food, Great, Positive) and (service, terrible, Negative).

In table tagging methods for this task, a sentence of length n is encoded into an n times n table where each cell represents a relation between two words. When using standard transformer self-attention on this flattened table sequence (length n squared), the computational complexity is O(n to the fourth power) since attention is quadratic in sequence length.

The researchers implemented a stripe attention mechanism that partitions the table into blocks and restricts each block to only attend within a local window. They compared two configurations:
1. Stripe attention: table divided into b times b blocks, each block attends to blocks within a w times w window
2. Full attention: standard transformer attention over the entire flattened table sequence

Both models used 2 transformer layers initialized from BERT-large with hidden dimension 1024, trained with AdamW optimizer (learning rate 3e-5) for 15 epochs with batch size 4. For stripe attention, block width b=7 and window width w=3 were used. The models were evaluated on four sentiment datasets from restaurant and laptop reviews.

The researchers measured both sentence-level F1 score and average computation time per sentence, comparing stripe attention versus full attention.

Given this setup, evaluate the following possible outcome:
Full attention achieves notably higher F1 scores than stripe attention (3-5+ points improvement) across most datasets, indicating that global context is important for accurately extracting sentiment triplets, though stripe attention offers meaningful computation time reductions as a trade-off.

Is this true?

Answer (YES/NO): NO